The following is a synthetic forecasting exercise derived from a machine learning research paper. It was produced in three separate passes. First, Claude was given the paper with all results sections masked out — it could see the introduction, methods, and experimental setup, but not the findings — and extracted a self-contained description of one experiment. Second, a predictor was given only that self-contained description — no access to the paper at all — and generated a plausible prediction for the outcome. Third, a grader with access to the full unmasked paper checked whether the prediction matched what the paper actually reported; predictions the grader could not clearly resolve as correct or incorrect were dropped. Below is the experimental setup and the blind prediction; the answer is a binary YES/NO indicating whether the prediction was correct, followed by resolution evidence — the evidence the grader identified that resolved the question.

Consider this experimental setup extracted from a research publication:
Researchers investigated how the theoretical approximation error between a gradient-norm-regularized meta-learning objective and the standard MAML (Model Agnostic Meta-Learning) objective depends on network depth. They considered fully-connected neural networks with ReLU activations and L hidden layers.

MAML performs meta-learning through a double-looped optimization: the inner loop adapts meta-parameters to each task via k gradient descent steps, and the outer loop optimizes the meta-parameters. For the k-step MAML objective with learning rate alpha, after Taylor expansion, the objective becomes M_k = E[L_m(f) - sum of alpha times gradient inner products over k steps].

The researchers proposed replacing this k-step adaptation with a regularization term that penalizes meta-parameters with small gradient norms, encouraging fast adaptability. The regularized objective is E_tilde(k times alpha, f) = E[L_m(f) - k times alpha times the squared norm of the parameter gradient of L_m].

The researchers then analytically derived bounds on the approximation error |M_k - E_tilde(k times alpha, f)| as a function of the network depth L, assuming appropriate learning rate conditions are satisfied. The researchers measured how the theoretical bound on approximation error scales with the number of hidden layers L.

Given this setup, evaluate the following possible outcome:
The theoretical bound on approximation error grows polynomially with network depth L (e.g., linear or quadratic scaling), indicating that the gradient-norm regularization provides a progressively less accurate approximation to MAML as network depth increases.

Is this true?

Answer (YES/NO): NO